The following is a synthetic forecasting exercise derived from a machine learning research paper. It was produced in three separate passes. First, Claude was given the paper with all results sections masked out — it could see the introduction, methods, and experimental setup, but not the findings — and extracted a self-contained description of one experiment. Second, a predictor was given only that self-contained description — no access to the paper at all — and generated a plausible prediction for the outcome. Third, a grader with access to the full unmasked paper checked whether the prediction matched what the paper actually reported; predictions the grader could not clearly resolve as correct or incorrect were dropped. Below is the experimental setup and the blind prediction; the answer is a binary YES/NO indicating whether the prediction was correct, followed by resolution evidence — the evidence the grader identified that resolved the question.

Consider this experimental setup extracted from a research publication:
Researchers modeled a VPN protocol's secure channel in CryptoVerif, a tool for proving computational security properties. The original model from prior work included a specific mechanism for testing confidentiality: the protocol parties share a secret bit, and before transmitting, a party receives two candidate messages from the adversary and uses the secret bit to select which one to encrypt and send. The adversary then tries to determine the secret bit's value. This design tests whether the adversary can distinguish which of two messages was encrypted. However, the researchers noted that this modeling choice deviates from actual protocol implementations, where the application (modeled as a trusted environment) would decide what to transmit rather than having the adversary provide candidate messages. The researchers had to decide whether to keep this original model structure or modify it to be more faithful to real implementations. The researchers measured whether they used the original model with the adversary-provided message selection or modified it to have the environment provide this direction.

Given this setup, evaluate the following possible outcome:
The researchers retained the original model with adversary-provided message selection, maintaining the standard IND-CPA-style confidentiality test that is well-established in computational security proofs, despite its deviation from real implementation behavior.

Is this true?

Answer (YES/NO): NO